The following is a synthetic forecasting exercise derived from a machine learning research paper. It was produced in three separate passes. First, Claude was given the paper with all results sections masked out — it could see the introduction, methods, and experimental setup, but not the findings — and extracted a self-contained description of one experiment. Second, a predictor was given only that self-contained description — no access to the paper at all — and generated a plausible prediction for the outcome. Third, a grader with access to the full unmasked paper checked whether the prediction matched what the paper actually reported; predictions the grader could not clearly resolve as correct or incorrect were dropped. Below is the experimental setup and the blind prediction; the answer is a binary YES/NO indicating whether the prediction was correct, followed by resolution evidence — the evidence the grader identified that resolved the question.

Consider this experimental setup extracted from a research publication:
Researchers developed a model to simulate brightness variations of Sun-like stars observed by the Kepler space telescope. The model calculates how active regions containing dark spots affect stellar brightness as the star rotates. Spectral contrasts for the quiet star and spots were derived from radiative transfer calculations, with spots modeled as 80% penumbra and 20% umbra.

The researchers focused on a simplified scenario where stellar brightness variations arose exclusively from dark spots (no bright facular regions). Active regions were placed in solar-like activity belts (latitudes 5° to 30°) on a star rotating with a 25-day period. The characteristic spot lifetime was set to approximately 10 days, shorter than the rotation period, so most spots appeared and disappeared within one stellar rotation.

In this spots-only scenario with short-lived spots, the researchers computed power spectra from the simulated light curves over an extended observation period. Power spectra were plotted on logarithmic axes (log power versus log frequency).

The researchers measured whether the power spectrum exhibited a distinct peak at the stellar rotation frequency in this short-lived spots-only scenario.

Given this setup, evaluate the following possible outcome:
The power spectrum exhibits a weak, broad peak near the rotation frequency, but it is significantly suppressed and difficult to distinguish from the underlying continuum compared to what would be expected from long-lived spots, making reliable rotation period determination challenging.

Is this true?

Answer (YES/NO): NO